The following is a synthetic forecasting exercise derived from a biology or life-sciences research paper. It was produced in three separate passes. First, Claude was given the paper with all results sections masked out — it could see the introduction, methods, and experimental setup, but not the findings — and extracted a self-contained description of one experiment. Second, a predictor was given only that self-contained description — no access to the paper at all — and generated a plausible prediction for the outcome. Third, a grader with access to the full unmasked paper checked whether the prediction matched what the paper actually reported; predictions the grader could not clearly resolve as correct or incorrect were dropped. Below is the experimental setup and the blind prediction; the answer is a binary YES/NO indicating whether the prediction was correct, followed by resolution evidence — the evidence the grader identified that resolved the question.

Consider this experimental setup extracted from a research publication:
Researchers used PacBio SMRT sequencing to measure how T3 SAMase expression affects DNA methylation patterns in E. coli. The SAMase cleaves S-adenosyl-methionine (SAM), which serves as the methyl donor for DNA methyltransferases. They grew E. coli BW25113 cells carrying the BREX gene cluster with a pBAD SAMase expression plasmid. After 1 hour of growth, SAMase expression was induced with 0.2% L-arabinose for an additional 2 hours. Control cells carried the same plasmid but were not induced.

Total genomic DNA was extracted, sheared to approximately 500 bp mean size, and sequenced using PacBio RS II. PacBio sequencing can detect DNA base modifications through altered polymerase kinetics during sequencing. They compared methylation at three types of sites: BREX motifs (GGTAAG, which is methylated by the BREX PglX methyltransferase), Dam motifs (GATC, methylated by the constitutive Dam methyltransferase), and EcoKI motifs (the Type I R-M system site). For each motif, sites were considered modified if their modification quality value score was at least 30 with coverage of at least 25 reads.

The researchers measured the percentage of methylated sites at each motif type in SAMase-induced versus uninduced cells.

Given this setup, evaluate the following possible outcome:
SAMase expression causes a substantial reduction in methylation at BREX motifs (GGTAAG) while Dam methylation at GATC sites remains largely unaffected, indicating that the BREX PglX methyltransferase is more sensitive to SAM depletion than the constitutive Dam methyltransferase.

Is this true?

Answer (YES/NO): NO